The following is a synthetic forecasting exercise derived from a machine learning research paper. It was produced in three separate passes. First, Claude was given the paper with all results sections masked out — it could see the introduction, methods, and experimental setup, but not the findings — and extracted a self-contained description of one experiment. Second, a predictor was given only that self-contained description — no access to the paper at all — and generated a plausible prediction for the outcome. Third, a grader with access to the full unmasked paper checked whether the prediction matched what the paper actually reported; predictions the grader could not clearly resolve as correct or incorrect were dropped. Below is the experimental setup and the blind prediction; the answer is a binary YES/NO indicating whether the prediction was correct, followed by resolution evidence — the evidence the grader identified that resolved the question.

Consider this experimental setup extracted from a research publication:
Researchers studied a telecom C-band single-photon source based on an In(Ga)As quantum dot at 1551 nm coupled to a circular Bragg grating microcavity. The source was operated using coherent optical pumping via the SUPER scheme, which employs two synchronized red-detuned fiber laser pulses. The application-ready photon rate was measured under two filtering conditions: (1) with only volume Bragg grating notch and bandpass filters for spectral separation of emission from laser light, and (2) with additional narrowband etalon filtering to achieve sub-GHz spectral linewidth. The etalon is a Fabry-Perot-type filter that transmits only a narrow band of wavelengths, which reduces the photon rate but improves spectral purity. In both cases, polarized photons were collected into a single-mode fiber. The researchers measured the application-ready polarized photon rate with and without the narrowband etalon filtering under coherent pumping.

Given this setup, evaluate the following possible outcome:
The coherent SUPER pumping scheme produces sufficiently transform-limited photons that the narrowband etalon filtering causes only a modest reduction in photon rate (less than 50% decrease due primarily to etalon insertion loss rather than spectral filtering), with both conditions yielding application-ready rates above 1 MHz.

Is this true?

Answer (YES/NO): NO